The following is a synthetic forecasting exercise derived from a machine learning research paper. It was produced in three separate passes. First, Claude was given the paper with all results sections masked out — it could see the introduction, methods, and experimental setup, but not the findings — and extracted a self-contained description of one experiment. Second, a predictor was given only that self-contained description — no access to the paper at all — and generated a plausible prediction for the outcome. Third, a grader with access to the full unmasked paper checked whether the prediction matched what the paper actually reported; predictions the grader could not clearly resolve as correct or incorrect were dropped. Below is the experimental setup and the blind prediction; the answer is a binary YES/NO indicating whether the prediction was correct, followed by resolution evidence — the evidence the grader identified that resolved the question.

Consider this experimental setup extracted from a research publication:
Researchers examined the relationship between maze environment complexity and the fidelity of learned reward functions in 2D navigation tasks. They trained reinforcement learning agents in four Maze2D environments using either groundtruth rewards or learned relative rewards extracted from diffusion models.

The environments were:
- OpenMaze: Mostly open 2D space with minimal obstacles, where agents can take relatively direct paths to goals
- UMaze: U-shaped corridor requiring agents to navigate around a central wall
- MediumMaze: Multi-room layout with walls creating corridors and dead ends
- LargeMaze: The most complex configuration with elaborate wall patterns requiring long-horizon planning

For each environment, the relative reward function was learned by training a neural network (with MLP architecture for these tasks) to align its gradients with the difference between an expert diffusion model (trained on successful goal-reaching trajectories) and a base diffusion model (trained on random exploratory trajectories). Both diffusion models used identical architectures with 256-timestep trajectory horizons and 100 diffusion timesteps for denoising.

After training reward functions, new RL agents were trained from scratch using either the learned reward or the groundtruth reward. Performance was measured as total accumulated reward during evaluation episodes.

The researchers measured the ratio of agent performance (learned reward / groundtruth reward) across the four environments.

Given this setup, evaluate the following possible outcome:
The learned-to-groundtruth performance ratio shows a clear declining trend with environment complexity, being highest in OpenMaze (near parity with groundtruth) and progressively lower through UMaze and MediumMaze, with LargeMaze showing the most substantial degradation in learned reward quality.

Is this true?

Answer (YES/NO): NO